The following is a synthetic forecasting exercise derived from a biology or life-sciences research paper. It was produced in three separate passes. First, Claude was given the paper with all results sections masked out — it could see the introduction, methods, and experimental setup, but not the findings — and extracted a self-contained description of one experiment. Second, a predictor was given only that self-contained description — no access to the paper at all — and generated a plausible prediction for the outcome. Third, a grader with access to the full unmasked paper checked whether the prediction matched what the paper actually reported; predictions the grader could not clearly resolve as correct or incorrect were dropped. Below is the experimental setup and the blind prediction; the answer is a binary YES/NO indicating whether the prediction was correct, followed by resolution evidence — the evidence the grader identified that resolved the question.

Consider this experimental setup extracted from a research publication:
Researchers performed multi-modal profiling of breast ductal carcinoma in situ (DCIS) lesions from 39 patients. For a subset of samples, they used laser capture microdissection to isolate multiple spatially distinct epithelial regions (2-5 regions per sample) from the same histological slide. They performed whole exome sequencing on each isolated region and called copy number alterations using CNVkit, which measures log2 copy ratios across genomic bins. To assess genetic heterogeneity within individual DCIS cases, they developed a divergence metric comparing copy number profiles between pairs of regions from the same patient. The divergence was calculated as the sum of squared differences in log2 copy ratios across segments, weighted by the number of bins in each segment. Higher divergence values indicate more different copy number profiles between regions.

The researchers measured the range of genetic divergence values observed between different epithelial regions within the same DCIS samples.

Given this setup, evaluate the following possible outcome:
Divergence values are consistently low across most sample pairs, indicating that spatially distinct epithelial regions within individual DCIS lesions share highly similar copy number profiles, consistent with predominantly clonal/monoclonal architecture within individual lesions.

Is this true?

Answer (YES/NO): YES